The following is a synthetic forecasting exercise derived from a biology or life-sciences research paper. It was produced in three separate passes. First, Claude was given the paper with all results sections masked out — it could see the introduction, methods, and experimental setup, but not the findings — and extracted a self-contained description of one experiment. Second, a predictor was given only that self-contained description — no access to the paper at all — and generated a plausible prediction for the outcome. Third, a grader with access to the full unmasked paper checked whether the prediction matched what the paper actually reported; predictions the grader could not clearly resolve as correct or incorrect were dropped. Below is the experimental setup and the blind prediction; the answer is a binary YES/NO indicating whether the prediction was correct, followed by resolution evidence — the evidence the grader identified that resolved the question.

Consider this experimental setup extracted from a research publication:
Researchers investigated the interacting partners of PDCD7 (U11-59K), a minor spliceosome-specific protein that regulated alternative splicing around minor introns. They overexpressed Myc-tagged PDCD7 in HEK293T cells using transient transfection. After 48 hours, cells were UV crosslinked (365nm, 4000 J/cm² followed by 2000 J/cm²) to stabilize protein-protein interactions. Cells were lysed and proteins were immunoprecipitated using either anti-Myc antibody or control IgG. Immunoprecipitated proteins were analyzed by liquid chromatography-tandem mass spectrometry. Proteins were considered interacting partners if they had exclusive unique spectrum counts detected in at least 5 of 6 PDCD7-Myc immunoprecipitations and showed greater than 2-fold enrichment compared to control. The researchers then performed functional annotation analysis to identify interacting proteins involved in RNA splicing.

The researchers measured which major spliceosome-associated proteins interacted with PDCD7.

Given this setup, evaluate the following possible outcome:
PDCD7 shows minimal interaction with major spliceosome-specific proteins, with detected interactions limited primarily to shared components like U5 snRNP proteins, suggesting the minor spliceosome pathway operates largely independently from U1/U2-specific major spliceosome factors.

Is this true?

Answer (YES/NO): NO